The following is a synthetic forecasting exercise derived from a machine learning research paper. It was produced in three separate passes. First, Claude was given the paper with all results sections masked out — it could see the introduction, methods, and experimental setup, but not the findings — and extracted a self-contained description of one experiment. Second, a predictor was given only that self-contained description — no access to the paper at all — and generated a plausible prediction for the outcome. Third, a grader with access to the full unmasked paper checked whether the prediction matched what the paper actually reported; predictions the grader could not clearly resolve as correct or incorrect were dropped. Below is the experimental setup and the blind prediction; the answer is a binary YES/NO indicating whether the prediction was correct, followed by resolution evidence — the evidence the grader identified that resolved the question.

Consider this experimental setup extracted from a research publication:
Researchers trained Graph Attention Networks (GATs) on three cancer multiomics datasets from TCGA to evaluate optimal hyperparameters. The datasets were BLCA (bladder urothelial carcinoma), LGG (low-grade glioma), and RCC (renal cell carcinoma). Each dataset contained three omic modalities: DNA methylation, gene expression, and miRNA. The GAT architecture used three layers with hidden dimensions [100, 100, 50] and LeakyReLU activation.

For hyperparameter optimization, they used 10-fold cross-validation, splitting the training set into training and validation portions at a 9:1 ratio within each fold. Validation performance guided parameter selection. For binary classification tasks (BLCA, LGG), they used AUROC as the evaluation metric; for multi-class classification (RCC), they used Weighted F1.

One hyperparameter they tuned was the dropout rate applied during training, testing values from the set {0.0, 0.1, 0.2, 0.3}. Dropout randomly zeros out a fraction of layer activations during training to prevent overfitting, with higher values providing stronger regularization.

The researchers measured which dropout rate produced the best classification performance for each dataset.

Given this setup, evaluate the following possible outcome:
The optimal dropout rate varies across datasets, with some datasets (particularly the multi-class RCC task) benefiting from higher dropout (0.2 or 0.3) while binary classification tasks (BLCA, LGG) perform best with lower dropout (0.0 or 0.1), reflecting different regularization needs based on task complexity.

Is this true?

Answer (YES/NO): NO